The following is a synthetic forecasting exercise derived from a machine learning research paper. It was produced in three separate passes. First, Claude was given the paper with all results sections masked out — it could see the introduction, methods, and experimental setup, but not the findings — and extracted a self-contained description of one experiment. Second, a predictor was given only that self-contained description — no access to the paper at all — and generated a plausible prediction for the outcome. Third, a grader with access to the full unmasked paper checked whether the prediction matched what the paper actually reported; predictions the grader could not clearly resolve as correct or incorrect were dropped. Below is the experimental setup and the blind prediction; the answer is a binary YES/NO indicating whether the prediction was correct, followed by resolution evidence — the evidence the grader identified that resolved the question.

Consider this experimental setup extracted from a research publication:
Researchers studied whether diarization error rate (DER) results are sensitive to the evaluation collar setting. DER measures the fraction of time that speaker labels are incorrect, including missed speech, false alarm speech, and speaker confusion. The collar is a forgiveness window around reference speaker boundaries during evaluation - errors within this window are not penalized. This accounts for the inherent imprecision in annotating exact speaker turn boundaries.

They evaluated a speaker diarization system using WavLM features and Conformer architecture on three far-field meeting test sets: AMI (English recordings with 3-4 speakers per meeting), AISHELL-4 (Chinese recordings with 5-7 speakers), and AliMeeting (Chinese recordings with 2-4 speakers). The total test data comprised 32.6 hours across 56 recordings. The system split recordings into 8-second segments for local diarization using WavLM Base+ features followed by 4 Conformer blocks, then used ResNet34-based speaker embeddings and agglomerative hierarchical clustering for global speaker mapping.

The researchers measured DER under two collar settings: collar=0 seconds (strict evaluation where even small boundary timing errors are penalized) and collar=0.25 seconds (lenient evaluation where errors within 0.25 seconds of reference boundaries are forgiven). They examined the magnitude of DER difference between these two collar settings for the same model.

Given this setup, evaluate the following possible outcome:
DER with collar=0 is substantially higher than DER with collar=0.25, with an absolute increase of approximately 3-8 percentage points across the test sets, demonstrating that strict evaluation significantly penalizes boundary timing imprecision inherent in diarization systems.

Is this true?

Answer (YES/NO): YES